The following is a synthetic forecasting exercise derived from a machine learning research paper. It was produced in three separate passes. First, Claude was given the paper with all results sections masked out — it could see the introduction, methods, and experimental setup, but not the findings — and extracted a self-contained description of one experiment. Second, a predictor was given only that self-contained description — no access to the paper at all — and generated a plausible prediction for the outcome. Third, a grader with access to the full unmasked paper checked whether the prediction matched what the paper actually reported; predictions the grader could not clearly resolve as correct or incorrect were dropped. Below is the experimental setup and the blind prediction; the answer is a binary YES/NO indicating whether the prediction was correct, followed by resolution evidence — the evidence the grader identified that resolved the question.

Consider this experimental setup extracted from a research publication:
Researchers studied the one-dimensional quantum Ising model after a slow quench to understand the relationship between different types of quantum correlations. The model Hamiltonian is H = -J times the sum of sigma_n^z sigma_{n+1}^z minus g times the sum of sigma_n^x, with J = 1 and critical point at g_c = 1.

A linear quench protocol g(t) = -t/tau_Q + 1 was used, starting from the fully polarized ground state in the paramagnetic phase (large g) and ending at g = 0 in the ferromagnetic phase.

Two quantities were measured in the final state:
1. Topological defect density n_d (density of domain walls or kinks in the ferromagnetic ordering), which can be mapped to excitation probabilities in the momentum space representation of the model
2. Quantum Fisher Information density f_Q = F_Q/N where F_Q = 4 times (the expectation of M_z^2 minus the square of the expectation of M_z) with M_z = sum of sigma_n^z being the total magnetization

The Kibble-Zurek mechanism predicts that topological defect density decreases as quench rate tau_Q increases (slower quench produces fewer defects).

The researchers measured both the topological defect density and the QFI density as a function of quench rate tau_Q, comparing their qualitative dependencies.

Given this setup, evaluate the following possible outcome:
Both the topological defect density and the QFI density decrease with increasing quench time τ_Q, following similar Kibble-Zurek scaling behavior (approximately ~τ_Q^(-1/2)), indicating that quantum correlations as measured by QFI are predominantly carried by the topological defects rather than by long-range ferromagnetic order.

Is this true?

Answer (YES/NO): NO